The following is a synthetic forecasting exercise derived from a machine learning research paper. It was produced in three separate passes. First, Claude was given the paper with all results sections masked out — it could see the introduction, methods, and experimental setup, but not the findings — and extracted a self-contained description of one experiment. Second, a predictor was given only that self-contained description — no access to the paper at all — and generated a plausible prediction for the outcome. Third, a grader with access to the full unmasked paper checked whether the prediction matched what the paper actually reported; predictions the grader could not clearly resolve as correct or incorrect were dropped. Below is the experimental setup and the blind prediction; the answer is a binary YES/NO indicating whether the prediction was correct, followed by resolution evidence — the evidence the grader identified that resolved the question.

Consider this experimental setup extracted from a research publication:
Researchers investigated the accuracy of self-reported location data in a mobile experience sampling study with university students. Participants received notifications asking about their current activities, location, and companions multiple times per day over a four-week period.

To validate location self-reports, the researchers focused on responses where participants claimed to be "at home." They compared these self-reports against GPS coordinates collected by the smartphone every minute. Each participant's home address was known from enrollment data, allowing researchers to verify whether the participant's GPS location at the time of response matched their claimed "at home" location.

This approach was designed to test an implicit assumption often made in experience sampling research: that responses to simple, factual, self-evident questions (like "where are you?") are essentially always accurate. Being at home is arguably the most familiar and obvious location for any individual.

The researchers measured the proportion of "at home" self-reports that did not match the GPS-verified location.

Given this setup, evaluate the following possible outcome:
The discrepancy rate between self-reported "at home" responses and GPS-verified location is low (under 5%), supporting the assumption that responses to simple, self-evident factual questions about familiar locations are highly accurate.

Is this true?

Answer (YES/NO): NO